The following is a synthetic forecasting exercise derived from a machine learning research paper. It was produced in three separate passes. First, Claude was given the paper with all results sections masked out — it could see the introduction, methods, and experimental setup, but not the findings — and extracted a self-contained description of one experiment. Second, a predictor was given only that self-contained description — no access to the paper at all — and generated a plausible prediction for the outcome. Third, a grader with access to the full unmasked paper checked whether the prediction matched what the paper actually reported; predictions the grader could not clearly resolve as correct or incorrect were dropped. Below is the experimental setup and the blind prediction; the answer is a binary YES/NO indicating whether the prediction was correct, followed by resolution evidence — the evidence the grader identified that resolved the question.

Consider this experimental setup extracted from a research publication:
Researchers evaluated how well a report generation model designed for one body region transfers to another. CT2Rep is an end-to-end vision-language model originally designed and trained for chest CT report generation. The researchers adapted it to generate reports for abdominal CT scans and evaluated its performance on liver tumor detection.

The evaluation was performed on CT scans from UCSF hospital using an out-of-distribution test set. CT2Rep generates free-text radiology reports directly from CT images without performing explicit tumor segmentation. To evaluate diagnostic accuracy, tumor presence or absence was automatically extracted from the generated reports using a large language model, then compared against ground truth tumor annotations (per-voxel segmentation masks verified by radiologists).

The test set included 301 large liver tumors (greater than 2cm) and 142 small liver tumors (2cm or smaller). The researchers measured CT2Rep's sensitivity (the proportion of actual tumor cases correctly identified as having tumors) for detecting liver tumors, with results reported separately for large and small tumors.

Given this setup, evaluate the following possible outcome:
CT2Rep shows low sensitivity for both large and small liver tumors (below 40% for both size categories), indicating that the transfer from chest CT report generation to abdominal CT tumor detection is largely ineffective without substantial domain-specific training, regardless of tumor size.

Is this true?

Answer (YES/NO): YES